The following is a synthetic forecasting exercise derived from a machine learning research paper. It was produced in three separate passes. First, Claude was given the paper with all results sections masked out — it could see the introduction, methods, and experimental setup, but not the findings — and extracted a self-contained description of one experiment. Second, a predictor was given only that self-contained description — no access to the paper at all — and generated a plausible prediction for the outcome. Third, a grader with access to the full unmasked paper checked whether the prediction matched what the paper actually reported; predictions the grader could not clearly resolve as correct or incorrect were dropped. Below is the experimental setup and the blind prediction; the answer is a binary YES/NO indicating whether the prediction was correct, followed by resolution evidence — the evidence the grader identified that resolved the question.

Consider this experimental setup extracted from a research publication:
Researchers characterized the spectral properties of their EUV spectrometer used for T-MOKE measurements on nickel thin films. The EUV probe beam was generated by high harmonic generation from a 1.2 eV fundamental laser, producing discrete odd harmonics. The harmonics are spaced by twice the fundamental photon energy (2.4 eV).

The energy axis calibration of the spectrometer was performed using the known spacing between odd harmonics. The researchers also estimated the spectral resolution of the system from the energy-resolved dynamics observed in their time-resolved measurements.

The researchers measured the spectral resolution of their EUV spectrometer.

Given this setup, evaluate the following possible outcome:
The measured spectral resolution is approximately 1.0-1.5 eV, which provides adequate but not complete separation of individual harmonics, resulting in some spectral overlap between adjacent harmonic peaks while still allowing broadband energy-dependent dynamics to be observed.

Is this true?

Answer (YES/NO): NO